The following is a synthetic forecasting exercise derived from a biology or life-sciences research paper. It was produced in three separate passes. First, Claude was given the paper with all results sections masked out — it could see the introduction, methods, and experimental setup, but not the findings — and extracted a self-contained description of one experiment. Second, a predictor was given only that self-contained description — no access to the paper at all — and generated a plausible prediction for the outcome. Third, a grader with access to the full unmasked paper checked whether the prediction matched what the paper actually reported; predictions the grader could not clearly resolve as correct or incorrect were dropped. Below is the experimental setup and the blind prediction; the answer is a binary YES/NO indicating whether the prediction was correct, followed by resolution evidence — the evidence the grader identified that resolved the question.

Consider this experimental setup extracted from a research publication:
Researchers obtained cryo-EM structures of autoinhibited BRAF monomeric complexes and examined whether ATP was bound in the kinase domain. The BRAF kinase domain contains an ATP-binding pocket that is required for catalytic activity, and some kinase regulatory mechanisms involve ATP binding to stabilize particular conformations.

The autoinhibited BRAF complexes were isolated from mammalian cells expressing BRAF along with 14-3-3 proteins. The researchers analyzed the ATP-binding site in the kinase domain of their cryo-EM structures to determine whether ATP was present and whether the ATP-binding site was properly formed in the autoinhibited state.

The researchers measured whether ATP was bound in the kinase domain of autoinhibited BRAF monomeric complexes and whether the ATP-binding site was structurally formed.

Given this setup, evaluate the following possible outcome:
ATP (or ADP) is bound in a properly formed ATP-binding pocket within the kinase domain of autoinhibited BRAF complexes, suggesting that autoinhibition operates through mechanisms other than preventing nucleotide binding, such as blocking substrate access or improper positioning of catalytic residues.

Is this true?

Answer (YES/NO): NO